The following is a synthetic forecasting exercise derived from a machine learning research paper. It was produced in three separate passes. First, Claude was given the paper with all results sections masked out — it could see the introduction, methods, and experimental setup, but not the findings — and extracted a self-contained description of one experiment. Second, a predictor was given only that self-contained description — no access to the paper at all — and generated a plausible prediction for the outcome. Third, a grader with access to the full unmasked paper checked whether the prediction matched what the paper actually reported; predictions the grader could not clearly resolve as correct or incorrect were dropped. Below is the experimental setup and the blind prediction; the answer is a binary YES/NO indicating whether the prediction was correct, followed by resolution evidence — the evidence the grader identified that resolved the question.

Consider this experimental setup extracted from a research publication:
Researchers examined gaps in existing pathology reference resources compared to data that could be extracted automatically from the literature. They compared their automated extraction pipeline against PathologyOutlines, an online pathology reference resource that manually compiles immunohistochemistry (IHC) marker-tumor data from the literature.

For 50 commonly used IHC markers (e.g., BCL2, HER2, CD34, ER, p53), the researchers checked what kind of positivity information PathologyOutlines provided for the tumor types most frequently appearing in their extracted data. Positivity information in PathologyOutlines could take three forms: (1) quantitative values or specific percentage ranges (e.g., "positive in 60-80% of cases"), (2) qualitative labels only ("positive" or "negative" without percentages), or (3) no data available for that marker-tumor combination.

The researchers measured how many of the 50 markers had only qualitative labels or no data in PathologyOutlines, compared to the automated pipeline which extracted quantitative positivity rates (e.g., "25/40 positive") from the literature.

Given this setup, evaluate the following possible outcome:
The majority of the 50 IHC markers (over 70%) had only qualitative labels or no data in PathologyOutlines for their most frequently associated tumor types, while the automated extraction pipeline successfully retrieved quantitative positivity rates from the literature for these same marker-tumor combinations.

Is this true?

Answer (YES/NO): NO